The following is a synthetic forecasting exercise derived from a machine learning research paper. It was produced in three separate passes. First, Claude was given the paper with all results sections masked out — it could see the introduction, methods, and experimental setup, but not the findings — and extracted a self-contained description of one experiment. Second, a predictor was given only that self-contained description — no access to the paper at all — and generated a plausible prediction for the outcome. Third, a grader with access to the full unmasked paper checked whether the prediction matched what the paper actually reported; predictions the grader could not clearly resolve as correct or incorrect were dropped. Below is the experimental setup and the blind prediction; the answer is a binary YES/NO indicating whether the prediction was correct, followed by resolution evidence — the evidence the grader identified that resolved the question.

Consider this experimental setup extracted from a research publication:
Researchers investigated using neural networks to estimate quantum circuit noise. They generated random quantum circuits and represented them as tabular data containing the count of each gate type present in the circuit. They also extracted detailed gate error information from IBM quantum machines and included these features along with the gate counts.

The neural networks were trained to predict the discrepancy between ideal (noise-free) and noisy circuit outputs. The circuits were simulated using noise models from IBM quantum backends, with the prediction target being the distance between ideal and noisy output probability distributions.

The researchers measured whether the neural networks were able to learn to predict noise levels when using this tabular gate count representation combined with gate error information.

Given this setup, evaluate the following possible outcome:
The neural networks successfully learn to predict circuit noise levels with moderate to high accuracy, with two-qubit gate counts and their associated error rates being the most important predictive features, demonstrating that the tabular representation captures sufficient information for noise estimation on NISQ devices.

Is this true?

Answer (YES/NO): NO